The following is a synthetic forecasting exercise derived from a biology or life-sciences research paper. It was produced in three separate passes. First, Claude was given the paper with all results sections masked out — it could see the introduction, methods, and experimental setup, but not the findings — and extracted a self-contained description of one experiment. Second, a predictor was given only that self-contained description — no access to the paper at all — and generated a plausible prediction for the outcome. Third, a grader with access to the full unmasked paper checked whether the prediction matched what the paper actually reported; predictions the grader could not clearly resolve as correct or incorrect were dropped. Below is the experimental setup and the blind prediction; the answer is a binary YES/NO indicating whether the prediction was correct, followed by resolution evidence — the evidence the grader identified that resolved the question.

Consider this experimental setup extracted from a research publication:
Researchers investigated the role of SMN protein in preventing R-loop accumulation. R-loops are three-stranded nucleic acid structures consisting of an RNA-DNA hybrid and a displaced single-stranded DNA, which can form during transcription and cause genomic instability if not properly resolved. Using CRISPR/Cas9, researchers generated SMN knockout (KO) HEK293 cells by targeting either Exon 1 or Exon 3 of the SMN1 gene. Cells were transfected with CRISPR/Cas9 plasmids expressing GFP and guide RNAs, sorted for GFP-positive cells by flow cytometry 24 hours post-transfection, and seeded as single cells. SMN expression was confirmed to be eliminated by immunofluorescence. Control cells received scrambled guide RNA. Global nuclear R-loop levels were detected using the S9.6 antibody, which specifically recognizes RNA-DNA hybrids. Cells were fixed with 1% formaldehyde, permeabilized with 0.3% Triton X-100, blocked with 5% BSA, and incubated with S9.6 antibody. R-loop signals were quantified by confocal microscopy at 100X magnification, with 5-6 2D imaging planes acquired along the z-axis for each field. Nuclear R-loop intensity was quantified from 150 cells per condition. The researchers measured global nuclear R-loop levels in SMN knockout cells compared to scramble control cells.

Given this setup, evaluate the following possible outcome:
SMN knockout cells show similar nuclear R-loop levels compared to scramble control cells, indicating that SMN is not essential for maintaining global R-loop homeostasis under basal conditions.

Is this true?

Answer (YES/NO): NO